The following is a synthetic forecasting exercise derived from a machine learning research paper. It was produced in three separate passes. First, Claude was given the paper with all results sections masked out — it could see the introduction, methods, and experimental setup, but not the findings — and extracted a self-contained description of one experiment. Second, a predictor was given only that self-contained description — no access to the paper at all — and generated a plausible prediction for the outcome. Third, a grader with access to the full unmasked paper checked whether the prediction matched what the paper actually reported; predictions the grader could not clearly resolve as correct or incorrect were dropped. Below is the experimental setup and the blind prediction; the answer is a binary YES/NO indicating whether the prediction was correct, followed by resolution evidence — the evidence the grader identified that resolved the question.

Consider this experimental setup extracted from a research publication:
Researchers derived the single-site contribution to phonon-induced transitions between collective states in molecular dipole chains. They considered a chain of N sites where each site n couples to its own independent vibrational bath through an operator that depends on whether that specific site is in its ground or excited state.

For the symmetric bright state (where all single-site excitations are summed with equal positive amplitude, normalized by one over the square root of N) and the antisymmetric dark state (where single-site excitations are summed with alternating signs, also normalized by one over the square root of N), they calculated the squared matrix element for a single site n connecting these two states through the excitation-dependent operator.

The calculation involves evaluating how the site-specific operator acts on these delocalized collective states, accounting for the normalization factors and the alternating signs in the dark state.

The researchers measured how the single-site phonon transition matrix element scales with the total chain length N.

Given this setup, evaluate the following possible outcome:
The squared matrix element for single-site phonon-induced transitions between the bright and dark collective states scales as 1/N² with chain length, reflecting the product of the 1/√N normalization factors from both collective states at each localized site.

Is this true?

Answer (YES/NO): YES